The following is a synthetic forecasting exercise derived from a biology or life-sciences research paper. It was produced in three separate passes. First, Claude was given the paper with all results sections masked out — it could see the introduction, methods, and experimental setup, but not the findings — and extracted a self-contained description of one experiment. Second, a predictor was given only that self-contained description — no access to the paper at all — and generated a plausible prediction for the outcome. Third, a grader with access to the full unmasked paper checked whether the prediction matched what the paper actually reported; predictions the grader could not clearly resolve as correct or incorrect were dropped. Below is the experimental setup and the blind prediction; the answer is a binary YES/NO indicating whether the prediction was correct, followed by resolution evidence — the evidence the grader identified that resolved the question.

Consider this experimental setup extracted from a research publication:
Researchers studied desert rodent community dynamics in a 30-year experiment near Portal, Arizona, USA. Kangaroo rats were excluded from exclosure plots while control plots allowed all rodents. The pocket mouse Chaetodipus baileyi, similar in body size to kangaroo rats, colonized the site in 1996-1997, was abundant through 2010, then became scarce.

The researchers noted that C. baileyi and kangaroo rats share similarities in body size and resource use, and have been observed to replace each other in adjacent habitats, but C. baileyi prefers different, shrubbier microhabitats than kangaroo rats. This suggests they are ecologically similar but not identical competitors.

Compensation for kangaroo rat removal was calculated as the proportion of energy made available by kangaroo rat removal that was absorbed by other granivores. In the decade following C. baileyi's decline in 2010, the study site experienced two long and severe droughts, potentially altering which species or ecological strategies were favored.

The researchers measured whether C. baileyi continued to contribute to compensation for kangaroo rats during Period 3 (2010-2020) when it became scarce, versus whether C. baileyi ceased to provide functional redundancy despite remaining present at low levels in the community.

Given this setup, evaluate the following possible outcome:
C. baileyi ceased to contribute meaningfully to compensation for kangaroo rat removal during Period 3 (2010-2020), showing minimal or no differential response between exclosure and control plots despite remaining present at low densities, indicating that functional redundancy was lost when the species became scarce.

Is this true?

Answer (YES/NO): NO